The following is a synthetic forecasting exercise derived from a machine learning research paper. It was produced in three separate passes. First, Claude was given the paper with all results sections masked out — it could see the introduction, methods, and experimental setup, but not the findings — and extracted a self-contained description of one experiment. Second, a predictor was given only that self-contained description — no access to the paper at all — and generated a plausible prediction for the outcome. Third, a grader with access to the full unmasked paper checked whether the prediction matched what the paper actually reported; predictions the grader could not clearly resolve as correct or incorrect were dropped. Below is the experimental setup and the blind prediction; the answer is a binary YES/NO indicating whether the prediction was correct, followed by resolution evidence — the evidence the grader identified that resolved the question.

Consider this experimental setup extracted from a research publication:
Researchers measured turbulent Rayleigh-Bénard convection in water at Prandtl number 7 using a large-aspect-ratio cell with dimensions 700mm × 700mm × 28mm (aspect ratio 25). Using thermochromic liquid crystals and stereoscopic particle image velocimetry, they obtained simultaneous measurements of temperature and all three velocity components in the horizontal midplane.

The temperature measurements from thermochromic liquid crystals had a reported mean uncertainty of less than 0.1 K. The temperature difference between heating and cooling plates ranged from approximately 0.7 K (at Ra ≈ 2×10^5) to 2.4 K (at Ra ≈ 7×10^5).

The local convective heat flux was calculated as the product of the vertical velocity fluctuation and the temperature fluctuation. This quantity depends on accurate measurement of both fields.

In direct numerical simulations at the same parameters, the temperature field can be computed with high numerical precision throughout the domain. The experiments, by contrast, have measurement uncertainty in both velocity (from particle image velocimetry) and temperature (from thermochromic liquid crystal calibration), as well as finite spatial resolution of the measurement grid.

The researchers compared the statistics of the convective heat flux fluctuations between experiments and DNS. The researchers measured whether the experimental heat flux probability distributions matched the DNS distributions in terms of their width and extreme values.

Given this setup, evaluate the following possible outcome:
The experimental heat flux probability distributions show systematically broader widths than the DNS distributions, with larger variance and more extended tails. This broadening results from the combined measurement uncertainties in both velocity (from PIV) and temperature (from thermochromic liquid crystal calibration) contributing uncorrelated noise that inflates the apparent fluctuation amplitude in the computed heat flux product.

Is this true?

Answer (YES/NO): NO